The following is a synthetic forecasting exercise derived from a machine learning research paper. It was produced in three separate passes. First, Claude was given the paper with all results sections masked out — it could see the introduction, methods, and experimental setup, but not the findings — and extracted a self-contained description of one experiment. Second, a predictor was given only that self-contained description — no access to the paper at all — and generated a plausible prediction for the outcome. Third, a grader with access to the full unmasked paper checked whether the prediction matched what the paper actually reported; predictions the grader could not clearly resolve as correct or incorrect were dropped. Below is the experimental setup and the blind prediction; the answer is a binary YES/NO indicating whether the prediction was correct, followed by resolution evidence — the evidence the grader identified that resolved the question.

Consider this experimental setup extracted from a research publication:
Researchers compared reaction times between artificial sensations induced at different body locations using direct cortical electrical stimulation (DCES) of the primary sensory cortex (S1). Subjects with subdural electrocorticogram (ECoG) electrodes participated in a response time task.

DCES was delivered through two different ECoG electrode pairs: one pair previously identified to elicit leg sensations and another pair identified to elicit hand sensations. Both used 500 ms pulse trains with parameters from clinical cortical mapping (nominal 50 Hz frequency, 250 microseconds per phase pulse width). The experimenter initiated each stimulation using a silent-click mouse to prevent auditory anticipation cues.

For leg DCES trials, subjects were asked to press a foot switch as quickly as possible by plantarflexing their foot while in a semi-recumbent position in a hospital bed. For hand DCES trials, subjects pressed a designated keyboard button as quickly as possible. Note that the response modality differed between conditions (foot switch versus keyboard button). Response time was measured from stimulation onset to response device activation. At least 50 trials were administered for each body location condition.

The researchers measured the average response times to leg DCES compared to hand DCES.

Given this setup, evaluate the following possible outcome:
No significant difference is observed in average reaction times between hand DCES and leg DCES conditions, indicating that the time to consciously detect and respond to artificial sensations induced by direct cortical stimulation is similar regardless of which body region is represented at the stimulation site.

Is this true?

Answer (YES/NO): NO